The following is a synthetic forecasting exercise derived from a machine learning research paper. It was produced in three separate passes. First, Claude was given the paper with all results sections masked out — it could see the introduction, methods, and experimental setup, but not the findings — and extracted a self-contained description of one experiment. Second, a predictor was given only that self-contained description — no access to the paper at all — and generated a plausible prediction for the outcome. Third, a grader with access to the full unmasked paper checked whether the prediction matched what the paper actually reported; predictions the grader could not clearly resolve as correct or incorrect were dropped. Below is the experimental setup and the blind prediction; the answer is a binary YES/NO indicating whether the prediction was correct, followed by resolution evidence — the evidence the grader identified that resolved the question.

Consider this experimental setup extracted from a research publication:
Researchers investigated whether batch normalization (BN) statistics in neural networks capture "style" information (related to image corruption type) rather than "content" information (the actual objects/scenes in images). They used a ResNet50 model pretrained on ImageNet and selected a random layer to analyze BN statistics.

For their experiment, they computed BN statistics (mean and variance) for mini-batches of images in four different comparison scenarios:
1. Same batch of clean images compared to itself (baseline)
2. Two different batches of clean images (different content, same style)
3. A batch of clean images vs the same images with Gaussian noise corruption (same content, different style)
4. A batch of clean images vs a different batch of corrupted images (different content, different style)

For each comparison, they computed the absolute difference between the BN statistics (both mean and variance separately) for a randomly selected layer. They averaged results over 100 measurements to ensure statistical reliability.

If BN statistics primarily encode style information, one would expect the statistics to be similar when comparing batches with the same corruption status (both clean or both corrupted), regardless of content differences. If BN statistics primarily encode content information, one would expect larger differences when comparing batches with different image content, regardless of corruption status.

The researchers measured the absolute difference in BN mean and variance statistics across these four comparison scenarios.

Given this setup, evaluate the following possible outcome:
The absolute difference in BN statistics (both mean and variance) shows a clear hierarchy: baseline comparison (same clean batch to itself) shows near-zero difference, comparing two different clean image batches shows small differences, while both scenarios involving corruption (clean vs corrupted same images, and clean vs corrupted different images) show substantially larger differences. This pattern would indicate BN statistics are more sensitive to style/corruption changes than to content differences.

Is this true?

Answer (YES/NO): YES